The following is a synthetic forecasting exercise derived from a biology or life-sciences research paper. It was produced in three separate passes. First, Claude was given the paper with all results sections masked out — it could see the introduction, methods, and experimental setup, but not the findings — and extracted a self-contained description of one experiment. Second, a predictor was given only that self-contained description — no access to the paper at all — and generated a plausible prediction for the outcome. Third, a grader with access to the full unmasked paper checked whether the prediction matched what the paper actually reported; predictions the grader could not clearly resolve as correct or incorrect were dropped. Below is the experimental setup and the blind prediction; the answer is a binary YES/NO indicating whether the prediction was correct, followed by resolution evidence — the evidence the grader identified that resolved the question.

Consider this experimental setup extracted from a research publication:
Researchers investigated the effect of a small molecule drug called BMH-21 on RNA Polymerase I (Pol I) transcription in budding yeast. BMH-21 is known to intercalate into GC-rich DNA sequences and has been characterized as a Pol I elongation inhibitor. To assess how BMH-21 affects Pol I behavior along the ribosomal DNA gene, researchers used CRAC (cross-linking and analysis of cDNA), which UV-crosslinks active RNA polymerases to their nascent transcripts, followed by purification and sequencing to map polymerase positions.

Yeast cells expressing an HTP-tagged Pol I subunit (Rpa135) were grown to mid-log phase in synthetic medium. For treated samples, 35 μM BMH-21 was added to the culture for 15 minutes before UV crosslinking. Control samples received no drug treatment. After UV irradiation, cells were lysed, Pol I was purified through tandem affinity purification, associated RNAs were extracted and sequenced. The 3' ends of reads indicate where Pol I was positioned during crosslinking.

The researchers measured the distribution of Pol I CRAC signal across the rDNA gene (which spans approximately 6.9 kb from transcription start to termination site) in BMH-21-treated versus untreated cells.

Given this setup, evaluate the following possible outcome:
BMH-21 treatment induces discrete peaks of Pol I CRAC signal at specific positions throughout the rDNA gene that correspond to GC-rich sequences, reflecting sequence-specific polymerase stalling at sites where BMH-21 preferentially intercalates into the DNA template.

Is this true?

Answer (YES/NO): NO